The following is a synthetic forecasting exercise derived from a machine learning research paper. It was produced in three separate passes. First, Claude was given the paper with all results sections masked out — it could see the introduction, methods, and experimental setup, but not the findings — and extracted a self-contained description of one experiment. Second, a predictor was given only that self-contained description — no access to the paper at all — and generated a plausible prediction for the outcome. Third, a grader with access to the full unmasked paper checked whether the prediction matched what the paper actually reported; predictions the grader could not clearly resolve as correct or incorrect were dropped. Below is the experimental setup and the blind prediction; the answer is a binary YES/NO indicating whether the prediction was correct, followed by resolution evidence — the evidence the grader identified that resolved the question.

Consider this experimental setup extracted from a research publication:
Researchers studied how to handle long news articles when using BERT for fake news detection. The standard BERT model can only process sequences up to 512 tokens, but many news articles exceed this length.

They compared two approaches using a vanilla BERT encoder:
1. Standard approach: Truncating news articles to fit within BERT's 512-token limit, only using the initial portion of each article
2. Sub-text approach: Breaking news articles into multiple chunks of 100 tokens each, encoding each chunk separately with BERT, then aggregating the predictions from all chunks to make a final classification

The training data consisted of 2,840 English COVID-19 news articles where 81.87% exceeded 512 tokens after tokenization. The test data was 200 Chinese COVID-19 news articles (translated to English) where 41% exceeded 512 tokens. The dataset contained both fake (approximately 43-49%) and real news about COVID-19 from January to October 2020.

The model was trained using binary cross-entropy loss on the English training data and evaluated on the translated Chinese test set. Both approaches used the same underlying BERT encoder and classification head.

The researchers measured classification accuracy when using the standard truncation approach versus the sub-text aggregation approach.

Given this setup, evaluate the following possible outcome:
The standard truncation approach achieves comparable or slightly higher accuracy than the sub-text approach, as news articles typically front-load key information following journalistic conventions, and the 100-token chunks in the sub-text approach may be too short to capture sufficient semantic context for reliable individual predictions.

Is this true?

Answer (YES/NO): NO